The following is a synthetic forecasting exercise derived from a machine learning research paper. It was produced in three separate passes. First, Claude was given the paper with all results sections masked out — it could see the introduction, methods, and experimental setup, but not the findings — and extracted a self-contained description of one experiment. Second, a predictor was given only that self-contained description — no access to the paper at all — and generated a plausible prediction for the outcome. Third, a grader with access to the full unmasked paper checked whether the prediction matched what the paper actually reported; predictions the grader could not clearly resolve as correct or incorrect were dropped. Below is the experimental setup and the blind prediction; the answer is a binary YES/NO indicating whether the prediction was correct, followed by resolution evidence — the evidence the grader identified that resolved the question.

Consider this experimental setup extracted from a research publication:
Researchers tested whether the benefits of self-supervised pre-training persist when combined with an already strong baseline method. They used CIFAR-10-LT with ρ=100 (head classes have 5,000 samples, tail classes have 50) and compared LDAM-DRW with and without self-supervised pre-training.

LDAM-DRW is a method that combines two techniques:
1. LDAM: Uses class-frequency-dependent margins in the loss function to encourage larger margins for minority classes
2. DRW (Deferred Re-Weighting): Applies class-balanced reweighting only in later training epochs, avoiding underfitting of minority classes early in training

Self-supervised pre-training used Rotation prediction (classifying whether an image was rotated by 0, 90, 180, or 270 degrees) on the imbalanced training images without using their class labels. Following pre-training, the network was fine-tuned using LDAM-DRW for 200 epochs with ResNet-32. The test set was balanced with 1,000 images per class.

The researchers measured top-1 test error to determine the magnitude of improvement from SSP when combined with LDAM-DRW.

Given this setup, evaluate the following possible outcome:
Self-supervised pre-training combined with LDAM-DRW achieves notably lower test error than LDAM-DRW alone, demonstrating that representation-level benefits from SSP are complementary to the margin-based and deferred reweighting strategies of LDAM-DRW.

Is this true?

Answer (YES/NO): YES